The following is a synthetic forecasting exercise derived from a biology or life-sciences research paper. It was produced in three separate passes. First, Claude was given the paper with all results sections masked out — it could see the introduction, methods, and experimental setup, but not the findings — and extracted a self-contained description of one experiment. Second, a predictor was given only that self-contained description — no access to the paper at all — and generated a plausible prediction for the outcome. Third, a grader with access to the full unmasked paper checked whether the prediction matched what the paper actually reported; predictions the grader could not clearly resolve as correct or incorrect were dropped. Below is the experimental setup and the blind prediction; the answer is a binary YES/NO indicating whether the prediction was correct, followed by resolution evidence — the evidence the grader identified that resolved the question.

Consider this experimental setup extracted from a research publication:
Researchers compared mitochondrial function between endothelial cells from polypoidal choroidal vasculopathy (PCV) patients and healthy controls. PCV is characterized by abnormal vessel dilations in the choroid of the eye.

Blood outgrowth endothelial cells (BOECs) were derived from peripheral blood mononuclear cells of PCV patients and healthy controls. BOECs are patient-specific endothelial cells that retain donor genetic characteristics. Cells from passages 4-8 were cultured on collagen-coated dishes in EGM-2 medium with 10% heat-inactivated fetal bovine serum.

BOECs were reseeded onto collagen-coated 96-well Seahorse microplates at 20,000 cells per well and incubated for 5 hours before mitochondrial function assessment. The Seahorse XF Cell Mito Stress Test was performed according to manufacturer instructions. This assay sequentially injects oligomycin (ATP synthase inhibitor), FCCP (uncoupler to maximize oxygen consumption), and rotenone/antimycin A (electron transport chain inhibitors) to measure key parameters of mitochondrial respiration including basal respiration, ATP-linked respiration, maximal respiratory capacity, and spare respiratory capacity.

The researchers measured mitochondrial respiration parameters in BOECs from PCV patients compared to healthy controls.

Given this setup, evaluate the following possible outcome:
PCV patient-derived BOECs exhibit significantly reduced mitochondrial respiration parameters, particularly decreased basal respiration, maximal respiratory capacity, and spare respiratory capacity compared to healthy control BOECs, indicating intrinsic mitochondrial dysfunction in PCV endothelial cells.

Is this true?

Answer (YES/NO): NO